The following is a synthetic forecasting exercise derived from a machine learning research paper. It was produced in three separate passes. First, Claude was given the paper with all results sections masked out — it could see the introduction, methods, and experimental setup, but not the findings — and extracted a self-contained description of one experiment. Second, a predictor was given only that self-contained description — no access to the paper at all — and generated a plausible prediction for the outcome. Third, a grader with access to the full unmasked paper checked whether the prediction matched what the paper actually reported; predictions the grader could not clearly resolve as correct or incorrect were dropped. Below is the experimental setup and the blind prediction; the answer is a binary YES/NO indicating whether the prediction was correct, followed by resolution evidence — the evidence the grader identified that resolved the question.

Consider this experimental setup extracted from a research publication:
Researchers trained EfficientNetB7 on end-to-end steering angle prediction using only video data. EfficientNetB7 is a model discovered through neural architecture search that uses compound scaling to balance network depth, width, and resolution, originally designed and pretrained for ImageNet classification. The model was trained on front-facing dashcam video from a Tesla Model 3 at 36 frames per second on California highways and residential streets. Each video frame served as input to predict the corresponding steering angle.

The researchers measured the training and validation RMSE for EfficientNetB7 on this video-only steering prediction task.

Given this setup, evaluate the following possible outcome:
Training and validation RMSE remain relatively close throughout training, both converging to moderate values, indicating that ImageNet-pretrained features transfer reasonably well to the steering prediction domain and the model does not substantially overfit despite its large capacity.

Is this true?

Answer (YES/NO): YES